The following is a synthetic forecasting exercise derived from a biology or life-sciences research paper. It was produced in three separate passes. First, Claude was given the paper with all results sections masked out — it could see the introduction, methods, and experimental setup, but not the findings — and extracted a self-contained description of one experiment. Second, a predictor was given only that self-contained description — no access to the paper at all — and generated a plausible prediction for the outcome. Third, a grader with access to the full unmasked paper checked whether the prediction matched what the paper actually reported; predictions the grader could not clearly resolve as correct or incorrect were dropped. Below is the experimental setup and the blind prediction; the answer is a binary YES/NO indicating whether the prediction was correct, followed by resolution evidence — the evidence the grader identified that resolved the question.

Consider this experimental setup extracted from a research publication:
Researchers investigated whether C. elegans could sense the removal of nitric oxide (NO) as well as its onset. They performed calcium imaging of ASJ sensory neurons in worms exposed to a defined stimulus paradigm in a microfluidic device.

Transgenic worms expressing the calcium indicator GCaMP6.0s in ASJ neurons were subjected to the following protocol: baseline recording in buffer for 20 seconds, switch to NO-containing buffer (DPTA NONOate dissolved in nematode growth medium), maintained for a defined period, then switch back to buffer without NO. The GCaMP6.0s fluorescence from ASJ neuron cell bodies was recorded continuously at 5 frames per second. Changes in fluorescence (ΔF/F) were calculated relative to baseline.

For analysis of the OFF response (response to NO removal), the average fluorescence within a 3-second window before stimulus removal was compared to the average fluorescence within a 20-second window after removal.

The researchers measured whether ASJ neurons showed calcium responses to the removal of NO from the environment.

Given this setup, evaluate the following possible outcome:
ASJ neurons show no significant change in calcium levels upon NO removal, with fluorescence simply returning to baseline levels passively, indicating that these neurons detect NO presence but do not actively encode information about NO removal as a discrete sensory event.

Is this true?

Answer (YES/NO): NO